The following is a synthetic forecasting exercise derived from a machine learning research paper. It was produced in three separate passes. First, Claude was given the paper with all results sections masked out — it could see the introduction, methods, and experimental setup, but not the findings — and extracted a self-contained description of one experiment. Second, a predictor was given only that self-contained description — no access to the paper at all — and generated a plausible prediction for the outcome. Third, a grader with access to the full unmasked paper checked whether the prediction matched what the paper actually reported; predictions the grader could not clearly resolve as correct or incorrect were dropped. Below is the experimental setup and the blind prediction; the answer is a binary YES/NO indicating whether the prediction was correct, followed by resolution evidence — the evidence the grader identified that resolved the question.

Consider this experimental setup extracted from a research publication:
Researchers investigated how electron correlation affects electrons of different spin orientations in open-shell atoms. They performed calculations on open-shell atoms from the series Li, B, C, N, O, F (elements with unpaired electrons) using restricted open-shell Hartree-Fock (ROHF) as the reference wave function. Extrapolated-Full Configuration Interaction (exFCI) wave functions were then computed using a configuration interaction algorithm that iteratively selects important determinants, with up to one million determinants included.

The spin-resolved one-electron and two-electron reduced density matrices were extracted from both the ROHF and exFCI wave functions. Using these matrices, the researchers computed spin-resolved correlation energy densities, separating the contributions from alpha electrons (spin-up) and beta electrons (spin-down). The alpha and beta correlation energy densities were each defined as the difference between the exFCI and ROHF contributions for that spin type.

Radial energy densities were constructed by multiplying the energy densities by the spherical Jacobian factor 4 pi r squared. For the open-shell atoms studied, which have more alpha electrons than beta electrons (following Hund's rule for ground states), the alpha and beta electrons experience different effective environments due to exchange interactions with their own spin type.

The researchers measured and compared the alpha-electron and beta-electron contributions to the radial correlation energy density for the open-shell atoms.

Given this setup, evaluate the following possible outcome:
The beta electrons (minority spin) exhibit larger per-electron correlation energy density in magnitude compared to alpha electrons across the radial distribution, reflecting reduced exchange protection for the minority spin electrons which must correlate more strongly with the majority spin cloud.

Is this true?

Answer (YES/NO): NO